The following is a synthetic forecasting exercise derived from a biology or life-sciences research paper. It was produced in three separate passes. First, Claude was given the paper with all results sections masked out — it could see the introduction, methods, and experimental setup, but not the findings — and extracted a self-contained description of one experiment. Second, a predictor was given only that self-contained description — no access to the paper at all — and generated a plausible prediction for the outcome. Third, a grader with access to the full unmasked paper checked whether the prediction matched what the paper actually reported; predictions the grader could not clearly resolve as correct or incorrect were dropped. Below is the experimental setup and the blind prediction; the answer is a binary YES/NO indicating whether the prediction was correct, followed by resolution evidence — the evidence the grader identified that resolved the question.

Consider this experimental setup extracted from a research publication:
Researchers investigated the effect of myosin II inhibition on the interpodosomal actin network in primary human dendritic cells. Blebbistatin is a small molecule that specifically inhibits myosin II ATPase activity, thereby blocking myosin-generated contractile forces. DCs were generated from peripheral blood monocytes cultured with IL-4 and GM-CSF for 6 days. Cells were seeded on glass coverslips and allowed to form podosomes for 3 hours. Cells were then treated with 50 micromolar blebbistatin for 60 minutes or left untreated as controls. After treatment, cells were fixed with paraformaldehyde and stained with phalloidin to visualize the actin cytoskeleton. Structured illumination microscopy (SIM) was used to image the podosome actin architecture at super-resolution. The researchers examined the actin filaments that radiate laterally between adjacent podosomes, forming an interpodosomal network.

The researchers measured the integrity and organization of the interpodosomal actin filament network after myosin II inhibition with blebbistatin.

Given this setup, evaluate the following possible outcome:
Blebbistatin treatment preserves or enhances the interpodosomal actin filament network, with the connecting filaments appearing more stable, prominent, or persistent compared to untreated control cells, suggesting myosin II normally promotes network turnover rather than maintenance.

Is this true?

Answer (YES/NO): NO